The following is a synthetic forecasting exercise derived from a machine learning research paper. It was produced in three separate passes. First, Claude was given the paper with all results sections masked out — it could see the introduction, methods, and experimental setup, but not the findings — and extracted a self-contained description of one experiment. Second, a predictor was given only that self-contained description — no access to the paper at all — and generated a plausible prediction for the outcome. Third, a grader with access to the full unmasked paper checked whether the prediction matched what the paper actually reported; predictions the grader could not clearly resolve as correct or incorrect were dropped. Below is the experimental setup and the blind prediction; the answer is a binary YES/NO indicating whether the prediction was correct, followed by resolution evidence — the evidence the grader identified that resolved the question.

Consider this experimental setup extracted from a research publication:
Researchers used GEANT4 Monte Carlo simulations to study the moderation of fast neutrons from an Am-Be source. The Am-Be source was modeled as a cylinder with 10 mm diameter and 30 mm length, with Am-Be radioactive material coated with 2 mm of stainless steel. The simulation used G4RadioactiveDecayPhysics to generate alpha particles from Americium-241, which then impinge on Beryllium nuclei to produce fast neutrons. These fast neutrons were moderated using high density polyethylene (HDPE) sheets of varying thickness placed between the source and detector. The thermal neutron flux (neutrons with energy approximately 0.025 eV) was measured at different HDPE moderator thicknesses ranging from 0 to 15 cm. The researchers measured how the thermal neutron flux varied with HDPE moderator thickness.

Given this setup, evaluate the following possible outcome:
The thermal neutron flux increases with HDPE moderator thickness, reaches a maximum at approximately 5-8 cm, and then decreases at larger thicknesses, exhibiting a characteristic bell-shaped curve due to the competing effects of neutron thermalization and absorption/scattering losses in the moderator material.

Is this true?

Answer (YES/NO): NO